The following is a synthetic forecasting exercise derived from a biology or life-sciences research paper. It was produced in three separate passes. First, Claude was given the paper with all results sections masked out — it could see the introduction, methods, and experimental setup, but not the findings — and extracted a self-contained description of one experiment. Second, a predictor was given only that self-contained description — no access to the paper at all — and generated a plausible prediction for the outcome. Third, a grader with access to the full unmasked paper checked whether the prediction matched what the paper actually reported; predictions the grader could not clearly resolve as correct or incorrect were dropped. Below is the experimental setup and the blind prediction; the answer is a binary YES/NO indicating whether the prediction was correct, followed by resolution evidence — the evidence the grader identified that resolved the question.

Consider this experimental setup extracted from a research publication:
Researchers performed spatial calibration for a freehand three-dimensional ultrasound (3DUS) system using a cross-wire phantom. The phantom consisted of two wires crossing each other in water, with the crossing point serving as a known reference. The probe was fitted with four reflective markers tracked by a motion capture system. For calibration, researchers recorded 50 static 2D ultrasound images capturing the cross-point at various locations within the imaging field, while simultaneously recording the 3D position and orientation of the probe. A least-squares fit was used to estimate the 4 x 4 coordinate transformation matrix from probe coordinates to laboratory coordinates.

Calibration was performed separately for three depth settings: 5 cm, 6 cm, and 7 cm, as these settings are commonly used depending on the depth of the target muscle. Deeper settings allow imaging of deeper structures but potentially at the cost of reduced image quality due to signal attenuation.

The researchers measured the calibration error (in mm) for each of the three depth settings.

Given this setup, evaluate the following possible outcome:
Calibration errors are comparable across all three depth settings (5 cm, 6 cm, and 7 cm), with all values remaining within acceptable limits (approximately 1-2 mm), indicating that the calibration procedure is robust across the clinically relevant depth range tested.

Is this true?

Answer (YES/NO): NO